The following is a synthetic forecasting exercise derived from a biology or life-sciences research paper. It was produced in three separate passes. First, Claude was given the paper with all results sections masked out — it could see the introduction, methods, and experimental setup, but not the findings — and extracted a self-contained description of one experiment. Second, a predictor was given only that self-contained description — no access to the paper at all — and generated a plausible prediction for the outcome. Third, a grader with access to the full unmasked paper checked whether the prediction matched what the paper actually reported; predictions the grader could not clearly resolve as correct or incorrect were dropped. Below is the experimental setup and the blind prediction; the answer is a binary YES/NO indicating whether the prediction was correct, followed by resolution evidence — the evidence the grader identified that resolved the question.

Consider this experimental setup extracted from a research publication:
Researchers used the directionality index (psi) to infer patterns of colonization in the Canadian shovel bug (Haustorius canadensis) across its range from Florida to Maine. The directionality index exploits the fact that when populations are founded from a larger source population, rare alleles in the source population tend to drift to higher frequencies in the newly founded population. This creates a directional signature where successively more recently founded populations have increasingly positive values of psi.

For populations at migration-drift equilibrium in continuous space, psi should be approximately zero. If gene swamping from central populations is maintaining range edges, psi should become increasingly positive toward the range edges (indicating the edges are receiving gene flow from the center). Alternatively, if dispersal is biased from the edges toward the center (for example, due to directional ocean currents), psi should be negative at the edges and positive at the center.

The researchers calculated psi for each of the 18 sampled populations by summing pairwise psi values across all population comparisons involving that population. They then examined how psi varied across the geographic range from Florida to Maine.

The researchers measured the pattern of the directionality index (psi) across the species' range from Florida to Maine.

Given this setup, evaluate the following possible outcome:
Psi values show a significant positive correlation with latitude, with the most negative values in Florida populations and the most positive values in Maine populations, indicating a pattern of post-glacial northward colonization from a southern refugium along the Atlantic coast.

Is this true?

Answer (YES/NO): NO